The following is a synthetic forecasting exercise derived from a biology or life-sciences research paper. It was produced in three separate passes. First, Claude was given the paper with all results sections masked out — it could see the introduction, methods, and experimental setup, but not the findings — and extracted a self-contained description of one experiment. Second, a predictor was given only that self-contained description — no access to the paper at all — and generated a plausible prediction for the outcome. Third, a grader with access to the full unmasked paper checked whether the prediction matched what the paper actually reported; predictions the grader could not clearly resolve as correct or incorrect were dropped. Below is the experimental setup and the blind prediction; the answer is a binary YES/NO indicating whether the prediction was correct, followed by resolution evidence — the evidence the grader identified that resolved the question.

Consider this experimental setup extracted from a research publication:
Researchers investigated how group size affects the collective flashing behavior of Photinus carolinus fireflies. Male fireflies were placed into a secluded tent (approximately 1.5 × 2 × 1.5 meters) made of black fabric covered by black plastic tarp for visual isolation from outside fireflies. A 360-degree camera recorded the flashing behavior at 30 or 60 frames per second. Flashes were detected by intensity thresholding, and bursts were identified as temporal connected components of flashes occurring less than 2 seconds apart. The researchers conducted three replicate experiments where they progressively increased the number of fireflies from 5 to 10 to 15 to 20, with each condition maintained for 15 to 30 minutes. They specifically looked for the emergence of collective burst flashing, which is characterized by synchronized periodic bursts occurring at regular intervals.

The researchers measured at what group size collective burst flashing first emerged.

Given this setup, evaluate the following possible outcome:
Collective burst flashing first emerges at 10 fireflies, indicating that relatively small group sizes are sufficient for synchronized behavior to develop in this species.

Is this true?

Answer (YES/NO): NO